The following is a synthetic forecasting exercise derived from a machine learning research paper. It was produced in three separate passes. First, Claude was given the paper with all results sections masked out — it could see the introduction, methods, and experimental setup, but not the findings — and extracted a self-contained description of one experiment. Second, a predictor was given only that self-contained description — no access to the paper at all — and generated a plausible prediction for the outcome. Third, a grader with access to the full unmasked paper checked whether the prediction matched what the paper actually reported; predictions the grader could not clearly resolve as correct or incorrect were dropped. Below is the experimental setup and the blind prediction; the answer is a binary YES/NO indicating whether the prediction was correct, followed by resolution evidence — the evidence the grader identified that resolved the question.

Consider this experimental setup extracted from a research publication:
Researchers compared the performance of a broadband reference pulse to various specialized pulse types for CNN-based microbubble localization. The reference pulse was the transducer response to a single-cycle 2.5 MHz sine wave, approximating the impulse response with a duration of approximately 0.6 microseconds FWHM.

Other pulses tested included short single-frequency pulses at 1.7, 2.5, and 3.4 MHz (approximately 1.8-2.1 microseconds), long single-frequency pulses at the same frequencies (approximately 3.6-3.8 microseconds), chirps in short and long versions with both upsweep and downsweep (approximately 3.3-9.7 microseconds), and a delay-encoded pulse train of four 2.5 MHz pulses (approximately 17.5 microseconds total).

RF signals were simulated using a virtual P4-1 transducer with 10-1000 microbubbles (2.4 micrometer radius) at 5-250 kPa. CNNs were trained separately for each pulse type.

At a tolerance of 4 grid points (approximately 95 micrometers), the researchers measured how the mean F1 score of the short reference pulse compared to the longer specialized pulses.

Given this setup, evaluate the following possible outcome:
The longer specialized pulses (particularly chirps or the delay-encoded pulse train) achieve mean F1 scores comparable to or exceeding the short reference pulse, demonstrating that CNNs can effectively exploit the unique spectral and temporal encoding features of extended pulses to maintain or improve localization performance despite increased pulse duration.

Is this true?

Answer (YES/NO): NO